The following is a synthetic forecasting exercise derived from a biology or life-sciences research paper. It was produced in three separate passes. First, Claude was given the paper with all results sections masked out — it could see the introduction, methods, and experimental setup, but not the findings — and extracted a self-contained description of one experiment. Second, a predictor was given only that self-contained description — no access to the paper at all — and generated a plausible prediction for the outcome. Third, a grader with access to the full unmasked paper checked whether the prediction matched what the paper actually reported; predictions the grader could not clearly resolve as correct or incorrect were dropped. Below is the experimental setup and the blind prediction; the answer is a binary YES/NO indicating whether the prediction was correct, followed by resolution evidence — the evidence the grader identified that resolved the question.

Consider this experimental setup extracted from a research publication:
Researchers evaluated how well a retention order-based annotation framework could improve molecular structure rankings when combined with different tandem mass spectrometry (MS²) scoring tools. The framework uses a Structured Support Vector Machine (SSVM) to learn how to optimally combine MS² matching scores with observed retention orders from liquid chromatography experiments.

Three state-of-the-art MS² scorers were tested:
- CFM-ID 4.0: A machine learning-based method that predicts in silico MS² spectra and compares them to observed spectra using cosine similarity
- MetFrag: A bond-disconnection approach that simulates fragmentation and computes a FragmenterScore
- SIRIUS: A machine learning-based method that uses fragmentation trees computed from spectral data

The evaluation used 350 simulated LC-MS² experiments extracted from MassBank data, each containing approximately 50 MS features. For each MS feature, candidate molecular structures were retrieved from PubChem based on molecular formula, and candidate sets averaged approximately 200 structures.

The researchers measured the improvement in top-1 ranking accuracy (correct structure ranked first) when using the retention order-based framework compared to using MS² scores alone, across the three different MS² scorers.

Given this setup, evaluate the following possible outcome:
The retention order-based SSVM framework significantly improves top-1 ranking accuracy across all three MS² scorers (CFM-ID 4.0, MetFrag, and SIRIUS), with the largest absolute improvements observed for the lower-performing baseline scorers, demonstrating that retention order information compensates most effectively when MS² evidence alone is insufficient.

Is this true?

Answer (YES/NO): NO